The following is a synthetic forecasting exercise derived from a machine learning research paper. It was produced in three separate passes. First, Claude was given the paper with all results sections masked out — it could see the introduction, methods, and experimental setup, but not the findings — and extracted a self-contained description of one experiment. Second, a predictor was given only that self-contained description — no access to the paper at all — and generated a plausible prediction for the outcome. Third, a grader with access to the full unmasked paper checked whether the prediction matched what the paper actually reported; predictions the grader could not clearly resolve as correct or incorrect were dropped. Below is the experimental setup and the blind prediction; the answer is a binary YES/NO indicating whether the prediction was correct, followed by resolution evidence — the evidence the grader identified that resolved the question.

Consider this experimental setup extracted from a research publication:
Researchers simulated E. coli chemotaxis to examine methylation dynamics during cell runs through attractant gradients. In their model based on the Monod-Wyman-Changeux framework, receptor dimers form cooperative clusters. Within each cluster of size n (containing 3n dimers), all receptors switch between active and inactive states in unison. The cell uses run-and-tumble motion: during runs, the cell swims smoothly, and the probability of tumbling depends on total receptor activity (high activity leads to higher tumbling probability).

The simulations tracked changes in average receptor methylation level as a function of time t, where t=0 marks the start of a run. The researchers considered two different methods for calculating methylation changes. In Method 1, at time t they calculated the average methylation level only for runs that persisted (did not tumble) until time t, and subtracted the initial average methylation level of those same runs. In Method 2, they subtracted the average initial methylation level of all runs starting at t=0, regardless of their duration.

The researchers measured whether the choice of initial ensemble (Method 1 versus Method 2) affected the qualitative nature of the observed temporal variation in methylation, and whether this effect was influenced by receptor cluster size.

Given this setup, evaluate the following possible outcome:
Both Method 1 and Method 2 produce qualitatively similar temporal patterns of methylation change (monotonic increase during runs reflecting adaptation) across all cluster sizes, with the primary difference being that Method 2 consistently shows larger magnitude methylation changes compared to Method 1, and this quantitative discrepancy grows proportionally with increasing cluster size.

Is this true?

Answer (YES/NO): NO